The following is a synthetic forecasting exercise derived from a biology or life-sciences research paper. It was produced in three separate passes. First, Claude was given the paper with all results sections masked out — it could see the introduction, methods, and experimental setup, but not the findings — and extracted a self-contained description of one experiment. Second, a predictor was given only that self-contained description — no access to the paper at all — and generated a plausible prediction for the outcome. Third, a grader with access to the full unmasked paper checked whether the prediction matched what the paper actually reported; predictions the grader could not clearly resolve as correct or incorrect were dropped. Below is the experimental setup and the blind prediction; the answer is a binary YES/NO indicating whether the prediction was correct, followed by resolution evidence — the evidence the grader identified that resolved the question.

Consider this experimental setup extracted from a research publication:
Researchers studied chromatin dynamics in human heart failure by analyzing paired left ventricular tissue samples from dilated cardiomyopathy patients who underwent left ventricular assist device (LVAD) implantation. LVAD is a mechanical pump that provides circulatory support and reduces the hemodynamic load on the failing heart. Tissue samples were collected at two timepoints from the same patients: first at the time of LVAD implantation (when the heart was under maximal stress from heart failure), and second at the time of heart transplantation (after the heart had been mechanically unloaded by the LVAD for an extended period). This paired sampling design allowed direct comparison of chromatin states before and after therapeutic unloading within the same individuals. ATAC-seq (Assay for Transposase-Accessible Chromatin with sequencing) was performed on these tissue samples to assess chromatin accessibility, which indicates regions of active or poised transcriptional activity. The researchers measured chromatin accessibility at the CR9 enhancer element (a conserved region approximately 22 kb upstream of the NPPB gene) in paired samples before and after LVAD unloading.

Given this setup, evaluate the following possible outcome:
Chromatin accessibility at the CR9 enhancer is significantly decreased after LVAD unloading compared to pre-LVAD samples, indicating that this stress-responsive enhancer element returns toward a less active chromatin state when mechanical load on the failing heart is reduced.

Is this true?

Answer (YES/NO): YES